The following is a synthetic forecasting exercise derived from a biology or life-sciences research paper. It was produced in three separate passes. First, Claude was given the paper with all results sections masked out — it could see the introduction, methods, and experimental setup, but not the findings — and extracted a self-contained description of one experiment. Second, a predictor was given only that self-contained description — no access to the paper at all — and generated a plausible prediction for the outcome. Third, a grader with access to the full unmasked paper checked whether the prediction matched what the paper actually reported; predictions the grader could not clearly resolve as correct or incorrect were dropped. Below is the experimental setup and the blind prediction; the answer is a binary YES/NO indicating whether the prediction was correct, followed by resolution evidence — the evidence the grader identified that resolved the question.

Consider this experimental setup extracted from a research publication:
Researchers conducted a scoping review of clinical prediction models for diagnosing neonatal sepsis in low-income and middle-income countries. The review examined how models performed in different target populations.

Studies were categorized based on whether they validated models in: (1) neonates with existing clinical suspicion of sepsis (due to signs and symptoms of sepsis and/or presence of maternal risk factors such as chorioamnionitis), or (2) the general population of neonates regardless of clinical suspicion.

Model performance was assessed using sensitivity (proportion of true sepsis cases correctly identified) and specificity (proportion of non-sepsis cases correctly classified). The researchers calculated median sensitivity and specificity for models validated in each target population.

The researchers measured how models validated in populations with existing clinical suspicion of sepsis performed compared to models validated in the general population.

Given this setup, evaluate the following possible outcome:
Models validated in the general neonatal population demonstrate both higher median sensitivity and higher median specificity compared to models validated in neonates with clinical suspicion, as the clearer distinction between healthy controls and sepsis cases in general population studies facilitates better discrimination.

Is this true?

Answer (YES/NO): NO